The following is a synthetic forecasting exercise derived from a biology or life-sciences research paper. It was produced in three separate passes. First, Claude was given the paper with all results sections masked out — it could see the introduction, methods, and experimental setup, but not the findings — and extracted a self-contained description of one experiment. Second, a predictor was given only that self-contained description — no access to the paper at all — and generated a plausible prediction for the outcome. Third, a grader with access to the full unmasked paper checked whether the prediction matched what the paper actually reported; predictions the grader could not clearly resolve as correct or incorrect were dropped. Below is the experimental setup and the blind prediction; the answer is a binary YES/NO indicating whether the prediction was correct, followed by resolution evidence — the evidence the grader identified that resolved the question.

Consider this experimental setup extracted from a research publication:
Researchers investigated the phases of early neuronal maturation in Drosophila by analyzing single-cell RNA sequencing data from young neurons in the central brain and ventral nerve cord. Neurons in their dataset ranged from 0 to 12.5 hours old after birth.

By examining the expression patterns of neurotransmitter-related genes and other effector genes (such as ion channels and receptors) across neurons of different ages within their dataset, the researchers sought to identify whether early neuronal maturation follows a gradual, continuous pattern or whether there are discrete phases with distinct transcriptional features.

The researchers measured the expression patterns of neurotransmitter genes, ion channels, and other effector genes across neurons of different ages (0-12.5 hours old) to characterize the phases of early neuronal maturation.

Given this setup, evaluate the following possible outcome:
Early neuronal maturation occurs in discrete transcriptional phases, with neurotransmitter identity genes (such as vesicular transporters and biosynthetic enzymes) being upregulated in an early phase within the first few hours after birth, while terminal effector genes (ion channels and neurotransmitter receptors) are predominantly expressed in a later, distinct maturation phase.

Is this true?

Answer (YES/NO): NO